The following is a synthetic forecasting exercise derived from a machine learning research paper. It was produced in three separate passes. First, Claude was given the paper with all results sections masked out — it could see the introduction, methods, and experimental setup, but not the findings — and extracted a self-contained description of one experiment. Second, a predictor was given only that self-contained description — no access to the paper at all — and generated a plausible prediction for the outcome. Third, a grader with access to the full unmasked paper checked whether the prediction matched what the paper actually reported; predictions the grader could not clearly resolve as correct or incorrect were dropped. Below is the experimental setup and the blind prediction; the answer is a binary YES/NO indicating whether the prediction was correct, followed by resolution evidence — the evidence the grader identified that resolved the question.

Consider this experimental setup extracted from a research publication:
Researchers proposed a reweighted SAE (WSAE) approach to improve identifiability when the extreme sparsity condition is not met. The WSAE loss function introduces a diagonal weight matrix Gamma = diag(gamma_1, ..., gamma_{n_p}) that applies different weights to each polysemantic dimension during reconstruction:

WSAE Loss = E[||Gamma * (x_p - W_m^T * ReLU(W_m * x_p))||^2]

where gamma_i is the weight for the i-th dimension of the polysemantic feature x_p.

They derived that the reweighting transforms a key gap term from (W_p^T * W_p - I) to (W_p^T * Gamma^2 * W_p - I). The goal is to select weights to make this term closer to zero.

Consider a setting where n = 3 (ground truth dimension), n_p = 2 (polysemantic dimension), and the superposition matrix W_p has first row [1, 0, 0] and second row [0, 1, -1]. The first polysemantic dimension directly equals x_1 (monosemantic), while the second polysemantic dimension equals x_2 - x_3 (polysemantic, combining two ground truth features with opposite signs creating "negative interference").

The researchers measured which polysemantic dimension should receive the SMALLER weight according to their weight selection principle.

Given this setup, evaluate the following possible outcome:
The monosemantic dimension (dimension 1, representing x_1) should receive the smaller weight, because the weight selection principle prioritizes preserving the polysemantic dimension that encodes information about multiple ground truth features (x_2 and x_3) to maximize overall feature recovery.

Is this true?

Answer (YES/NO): NO